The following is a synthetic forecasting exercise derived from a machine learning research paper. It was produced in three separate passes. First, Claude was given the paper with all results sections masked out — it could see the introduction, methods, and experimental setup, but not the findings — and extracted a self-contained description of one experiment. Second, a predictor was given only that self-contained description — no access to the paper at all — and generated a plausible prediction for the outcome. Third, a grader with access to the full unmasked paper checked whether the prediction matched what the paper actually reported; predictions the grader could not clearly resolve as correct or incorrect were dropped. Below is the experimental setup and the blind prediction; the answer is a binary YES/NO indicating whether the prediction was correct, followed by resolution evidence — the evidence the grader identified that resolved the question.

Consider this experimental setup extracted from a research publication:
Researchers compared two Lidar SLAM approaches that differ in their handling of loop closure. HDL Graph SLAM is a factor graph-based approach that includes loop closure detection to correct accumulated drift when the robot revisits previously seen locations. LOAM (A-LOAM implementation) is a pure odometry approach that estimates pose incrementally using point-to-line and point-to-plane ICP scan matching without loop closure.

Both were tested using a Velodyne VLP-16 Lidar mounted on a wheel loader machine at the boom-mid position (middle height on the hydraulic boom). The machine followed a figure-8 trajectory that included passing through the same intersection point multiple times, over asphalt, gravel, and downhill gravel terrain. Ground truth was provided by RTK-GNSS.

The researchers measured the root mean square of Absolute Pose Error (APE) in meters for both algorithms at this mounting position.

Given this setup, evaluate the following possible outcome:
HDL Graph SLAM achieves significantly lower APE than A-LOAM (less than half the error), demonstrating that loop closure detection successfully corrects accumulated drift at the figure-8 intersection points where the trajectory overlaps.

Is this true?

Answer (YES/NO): YES